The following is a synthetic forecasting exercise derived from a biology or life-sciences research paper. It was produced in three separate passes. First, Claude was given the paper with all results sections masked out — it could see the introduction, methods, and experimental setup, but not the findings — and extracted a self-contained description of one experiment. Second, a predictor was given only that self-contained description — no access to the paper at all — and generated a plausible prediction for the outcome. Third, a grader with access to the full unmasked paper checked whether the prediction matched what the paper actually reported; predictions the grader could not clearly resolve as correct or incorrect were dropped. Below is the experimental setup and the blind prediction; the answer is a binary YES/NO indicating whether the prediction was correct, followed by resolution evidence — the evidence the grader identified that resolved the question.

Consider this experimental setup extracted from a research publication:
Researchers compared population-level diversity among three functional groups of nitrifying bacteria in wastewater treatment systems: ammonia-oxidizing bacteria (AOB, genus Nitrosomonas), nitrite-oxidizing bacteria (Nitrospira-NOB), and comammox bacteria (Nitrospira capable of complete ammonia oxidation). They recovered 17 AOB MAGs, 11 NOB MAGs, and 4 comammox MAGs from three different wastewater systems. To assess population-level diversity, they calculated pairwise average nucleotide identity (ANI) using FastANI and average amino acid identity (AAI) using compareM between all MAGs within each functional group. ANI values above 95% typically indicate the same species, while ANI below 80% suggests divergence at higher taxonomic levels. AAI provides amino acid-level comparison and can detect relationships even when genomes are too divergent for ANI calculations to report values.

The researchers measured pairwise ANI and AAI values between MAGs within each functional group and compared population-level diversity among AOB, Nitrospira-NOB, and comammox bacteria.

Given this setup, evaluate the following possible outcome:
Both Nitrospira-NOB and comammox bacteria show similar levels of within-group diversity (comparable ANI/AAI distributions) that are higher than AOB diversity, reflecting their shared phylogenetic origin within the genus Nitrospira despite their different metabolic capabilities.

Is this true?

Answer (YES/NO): NO